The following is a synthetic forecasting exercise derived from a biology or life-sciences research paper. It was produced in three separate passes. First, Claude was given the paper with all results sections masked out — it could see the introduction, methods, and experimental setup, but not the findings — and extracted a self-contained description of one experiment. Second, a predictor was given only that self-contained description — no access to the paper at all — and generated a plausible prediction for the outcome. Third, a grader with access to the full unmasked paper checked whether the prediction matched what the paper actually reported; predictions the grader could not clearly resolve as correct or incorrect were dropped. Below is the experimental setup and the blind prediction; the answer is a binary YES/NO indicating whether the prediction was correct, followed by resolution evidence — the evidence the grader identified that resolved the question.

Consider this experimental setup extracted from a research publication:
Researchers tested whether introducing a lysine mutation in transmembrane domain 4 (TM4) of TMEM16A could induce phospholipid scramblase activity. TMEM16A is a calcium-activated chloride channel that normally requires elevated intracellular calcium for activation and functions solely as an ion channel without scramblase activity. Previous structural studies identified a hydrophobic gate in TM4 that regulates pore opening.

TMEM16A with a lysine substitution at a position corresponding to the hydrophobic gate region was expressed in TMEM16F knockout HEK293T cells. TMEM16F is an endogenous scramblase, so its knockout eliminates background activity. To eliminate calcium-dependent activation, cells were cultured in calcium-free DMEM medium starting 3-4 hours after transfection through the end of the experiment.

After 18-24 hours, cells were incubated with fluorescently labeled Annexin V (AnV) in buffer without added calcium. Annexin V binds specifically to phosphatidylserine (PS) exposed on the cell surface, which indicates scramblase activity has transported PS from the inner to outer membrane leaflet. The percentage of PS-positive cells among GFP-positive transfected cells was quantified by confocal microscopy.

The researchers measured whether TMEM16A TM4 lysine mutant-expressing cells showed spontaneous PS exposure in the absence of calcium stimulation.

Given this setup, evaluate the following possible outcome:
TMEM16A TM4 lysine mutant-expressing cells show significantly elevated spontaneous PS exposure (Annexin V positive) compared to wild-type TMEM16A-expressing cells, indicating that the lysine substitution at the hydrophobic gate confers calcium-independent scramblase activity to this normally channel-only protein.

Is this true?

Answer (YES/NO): YES